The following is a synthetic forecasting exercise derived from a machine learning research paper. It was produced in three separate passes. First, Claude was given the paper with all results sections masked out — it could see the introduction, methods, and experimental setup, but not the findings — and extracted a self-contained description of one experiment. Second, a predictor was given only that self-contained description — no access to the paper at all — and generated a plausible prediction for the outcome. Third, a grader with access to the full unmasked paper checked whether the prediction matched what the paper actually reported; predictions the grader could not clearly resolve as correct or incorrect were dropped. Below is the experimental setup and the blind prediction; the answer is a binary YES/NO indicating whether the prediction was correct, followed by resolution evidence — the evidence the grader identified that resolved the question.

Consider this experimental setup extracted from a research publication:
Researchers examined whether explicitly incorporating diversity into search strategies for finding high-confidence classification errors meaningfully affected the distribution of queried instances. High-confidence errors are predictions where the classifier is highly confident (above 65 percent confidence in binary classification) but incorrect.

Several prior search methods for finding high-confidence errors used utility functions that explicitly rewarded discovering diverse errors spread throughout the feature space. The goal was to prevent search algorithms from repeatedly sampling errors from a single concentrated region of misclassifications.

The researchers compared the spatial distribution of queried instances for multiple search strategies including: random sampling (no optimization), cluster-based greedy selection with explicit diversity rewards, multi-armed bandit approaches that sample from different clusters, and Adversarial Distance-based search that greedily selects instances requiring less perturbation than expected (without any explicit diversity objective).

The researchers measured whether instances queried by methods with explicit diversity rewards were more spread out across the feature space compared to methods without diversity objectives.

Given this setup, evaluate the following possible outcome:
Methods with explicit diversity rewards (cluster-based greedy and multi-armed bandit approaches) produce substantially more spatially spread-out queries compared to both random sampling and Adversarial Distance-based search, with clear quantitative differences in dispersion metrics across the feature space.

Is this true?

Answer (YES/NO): NO